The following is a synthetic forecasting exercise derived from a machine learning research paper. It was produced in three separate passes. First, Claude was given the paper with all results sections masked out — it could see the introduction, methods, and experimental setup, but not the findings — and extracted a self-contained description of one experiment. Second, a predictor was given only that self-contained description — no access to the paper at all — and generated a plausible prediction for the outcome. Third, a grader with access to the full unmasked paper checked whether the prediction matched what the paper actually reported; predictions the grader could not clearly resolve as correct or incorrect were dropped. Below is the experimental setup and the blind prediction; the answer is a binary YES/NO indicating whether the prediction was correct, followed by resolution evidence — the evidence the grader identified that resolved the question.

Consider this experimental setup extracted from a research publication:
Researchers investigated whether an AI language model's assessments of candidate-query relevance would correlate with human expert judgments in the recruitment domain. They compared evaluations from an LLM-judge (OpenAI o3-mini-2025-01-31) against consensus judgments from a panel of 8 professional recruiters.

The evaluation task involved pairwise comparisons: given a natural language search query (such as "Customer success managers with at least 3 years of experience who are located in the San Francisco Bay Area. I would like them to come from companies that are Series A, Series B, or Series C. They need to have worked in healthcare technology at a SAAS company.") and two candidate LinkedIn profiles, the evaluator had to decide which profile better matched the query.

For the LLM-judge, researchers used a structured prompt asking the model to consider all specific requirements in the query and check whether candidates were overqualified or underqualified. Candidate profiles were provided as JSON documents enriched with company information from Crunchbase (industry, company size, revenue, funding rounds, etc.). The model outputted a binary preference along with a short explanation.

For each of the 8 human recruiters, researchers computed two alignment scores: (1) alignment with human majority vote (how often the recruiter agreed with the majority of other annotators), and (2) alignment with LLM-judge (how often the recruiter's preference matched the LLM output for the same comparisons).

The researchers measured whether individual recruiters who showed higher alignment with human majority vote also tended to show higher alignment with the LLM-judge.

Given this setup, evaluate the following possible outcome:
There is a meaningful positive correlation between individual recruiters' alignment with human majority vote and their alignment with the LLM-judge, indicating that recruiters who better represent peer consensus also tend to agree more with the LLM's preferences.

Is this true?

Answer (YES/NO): YES